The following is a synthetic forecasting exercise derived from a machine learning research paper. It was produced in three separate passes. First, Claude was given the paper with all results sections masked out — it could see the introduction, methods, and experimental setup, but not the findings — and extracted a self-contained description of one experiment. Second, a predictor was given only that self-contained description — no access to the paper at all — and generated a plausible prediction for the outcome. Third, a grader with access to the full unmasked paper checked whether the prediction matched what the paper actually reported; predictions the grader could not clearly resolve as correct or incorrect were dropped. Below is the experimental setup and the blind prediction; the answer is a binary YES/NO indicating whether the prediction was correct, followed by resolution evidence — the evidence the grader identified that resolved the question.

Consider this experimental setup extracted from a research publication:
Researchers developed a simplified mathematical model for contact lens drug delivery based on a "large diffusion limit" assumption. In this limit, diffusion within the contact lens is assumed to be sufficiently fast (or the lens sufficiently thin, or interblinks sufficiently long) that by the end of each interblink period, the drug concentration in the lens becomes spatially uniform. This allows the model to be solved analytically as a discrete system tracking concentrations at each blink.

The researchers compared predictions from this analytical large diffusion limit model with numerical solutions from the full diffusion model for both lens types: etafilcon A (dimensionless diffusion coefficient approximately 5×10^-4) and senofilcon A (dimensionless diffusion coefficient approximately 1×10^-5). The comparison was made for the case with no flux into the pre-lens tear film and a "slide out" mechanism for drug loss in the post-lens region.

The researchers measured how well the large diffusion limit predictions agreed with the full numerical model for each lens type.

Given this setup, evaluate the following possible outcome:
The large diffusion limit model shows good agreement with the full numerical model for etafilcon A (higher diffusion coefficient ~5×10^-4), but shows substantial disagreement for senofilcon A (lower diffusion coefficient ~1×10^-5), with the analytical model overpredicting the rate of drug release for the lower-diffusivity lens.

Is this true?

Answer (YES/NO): NO